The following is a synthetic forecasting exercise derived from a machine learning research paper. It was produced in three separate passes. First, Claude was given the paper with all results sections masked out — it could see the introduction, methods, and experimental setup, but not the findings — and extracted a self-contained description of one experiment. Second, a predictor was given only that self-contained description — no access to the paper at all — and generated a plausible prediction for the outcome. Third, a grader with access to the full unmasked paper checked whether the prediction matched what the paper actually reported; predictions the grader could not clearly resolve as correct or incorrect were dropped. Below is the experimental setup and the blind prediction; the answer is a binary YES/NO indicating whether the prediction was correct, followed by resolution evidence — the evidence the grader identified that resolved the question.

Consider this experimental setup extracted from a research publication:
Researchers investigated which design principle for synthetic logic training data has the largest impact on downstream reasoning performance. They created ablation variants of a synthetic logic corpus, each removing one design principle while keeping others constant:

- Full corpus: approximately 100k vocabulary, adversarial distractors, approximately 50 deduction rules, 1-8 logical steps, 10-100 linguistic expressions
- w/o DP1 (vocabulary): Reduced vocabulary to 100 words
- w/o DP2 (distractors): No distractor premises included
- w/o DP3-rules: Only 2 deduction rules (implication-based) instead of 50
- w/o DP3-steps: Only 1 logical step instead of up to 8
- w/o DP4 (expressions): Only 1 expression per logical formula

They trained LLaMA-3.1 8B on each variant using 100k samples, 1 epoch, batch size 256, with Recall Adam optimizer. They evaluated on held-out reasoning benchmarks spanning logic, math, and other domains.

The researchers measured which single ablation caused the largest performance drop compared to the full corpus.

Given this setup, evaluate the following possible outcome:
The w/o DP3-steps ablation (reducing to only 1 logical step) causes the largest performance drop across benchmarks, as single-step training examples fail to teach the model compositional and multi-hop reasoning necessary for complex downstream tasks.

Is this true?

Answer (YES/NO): NO